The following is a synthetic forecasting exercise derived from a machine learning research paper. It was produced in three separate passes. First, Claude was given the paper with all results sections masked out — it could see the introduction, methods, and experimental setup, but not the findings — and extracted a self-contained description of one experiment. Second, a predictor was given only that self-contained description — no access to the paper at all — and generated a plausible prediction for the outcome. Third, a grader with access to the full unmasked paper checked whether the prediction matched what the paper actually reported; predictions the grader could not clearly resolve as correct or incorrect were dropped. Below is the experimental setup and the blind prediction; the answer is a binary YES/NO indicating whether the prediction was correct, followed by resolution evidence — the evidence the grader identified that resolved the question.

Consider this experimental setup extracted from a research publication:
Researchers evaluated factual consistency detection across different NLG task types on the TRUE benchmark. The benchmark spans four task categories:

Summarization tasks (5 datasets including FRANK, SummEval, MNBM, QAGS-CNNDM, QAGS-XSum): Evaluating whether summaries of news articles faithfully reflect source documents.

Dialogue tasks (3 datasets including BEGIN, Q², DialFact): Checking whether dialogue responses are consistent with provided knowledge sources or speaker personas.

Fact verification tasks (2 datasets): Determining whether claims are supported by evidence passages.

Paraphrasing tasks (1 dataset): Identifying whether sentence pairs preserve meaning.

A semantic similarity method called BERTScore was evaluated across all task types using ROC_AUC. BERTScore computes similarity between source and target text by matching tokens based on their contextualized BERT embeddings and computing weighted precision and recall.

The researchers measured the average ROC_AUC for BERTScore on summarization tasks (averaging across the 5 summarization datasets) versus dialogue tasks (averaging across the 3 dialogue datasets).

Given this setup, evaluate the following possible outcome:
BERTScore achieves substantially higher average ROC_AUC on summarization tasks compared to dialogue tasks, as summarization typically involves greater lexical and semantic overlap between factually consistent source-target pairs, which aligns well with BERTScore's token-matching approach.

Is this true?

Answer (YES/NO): NO